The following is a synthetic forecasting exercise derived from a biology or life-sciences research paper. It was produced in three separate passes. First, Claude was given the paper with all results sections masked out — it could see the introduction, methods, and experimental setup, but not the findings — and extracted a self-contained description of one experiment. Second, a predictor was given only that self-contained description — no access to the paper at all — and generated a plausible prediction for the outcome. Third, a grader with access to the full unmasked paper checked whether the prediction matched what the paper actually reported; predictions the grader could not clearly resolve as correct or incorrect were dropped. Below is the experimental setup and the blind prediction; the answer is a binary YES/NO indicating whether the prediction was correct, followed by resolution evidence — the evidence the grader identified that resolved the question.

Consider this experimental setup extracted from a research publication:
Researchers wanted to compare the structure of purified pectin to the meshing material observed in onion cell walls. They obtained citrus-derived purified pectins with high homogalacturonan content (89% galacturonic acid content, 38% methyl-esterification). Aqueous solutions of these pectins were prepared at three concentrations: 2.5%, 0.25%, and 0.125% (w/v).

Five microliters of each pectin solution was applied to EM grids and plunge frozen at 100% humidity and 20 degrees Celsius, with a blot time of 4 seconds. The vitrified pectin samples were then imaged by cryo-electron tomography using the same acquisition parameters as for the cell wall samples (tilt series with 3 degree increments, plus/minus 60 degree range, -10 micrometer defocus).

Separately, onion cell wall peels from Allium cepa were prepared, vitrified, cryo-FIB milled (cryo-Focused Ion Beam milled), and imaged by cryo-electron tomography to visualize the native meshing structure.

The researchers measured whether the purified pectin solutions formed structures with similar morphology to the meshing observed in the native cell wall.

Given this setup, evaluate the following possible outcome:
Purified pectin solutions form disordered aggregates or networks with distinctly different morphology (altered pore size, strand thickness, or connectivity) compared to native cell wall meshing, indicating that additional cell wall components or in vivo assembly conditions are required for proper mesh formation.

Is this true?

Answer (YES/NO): NO